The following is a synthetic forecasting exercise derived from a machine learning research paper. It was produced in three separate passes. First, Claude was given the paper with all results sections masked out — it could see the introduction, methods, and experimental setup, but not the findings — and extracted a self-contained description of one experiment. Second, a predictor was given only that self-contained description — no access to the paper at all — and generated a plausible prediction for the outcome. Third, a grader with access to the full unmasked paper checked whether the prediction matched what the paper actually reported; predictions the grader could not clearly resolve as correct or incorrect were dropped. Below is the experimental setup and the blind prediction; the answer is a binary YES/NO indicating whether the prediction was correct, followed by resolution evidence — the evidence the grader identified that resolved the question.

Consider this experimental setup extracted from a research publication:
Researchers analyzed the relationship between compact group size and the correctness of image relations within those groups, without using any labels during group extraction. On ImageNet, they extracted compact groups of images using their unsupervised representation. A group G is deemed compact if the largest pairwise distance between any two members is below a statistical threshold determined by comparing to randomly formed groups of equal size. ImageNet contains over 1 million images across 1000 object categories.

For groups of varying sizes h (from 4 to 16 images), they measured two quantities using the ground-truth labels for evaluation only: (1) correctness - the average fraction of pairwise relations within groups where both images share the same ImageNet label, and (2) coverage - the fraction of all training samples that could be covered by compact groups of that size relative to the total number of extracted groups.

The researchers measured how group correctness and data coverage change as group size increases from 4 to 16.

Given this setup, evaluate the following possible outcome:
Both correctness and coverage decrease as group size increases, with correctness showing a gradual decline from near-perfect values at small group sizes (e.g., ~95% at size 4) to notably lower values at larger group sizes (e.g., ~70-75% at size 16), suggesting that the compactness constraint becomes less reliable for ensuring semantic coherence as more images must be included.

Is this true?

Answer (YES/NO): NO